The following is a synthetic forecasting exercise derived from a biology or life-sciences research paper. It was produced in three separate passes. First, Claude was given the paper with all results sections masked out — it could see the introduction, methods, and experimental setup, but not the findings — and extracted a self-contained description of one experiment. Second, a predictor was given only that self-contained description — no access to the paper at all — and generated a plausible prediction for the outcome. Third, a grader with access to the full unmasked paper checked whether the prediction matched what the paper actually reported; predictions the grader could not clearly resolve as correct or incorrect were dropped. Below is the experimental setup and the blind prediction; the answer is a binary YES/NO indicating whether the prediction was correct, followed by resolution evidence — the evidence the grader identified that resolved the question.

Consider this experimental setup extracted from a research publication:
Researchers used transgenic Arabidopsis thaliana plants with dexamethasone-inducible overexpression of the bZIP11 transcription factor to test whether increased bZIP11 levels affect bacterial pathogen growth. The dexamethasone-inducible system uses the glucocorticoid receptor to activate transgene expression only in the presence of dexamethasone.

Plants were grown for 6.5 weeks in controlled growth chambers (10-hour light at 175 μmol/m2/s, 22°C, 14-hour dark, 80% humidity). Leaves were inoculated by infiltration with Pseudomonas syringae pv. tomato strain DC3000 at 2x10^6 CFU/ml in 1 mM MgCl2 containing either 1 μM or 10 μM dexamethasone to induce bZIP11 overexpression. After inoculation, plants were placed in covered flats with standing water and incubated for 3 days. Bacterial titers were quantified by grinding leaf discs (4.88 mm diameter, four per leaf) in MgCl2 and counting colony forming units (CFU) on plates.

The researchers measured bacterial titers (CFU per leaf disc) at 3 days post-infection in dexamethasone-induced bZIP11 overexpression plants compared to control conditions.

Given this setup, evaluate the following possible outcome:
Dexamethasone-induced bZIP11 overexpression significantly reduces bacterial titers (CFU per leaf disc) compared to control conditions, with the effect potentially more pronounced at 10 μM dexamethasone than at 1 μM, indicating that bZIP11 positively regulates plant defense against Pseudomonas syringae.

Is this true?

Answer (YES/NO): NO